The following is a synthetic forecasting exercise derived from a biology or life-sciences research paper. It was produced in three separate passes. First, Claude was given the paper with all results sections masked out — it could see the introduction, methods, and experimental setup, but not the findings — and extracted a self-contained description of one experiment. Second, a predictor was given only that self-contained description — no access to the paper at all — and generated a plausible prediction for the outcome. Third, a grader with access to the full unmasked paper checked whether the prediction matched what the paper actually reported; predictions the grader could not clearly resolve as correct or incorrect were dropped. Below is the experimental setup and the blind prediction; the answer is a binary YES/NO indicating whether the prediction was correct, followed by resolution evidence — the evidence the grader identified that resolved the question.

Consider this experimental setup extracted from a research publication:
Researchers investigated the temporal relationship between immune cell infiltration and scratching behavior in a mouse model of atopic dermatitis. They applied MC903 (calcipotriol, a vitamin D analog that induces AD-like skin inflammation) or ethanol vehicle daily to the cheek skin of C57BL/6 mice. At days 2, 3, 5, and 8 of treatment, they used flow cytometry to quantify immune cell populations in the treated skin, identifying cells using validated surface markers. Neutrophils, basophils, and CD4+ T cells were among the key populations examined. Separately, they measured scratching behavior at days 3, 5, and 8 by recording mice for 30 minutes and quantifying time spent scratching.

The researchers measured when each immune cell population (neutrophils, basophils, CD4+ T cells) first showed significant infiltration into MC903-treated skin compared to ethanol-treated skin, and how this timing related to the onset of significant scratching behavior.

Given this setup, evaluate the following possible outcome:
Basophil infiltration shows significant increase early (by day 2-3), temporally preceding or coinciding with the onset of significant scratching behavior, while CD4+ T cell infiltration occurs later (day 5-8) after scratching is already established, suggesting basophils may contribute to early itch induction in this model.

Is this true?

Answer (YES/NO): NO